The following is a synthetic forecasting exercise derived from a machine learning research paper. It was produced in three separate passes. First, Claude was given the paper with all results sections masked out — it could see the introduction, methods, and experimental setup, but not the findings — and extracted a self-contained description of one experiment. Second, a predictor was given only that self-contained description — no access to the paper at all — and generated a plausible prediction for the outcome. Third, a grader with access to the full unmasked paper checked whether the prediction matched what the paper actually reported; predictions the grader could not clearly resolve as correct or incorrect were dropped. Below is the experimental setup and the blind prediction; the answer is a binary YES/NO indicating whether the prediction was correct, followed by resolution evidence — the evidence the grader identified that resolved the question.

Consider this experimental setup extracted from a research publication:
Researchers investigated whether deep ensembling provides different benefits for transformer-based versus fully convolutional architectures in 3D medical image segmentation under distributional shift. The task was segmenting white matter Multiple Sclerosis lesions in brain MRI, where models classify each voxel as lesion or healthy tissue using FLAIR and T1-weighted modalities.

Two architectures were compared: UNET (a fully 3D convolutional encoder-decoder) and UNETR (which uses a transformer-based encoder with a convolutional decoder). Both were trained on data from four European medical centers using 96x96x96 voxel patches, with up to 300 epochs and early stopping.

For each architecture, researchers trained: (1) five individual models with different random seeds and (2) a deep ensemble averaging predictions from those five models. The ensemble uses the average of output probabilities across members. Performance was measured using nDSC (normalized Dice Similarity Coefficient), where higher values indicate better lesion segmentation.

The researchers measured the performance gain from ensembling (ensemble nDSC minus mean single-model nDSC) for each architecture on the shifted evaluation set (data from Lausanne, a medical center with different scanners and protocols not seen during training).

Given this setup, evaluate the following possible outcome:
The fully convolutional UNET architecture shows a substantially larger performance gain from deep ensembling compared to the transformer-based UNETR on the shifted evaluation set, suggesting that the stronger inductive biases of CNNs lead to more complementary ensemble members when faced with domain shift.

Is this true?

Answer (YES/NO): NO